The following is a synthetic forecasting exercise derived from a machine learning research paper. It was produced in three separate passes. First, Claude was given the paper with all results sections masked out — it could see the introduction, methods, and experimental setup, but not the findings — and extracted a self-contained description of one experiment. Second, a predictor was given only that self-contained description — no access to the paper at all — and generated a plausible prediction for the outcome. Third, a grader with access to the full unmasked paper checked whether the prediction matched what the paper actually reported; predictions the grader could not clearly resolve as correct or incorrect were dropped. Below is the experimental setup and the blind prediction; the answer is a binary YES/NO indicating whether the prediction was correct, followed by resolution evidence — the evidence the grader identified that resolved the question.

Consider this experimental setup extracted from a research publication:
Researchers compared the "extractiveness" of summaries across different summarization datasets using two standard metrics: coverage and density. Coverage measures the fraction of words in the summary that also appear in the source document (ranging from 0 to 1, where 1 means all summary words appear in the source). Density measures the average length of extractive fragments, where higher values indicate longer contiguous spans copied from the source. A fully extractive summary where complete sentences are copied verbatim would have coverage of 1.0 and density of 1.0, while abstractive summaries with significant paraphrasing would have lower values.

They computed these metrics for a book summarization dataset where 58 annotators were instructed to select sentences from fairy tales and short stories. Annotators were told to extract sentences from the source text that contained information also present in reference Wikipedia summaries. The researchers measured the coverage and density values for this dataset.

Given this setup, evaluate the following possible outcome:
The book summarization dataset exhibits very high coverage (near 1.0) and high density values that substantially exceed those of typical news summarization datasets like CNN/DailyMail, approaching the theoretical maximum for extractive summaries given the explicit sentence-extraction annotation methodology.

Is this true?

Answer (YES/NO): NO